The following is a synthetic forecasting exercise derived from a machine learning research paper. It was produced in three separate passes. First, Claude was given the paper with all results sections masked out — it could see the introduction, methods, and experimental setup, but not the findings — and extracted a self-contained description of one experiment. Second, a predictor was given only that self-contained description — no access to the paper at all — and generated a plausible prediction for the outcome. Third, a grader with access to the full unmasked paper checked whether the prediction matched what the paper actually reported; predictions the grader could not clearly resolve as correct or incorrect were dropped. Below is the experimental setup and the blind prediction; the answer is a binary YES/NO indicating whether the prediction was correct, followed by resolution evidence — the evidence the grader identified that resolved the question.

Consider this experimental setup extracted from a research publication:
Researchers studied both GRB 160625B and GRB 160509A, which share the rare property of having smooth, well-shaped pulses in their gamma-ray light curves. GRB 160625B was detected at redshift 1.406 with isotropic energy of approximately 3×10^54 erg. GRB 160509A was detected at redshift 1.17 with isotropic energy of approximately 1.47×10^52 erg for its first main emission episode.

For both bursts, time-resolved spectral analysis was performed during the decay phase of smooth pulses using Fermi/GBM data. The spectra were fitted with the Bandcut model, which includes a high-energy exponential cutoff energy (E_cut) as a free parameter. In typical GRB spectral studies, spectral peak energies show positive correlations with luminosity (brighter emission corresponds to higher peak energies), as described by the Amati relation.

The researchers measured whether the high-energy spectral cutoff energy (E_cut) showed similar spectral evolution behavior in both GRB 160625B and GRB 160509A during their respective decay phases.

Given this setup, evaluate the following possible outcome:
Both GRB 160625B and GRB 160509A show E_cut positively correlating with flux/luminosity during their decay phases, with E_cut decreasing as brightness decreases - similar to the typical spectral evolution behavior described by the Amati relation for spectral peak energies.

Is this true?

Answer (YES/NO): NO